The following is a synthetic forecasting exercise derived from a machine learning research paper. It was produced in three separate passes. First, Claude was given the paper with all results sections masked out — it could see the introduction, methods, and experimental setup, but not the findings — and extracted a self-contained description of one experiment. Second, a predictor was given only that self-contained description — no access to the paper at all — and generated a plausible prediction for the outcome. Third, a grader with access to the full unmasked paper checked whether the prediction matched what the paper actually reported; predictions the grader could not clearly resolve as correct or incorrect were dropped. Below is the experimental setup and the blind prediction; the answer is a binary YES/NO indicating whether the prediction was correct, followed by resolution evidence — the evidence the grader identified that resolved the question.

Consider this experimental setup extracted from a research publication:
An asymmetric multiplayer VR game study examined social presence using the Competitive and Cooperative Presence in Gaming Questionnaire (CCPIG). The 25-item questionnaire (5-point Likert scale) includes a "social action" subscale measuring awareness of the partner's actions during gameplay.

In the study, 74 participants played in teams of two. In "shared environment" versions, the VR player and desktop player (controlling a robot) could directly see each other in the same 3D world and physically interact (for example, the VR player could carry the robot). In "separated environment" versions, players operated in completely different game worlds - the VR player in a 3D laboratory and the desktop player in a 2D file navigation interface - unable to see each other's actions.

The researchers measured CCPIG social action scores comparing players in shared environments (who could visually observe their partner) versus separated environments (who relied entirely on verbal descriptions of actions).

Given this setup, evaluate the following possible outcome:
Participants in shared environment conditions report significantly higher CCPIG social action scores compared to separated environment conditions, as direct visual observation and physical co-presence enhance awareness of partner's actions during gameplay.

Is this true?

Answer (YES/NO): NO